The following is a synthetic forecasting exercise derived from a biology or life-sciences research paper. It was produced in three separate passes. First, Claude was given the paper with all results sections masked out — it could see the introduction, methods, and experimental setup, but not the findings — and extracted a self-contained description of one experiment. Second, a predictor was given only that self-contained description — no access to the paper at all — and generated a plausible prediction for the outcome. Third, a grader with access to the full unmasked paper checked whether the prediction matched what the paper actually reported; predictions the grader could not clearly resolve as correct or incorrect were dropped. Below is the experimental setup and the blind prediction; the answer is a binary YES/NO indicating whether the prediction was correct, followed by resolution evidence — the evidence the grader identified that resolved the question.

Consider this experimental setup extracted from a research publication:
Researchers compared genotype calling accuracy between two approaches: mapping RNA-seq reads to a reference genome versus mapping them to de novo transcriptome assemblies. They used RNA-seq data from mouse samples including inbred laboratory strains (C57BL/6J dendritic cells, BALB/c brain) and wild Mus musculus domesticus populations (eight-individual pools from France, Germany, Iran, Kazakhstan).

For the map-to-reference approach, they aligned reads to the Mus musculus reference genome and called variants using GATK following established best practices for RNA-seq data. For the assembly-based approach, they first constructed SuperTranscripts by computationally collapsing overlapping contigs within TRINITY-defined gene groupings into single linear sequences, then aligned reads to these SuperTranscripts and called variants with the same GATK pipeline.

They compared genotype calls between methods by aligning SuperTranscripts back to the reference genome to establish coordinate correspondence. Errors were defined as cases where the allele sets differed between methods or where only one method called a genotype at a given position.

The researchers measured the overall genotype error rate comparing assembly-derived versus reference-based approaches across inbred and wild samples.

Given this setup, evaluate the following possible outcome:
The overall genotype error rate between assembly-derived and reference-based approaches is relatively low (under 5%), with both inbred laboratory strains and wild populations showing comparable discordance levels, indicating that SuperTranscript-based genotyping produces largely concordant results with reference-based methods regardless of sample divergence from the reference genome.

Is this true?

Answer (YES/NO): NO